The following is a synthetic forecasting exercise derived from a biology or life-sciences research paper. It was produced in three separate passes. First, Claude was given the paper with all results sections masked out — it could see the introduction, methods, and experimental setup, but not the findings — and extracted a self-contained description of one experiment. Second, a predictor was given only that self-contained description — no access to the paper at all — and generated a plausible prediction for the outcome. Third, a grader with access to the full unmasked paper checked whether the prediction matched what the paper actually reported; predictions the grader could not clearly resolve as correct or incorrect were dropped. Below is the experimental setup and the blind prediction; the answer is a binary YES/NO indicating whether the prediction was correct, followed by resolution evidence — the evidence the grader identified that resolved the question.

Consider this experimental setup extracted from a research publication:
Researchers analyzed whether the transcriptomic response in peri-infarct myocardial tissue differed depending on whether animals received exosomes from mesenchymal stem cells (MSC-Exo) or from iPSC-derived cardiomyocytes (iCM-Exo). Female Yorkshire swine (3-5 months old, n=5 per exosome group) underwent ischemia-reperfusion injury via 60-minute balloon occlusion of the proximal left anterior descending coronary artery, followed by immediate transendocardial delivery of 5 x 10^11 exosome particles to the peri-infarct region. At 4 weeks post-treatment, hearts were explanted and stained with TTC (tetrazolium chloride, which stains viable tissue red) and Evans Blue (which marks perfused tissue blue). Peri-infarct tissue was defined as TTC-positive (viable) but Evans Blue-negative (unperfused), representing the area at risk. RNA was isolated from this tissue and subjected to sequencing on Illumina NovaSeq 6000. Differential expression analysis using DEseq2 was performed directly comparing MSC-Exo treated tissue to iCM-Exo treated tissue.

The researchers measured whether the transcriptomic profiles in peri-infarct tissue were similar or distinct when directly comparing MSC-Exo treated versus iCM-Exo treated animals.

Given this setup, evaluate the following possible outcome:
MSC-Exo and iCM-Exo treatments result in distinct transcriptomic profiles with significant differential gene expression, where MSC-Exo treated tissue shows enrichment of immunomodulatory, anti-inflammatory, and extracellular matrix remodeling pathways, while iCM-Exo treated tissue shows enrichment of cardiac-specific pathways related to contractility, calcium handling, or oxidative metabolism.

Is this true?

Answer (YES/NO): NO